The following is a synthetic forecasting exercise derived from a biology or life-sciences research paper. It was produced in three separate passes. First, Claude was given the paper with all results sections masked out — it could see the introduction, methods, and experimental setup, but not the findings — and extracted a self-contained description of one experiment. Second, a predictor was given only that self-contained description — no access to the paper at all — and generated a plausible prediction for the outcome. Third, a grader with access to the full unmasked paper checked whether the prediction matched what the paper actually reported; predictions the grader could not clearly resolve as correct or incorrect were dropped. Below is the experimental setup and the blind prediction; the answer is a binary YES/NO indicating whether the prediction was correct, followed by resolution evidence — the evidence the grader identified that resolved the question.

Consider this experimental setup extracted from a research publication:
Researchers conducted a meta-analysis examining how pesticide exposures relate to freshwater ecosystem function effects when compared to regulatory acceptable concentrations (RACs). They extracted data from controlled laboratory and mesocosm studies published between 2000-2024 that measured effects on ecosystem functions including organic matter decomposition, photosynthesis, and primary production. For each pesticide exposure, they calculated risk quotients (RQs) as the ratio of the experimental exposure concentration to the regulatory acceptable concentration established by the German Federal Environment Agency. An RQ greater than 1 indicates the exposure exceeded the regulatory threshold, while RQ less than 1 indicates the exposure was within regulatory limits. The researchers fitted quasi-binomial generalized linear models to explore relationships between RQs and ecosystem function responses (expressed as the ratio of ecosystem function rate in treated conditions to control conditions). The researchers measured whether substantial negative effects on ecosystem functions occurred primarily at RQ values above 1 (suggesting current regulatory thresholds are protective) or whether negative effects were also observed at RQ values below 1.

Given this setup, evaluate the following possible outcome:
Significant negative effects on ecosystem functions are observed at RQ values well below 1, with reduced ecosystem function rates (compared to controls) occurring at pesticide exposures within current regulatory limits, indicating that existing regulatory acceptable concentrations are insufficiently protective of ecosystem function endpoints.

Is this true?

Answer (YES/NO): YES